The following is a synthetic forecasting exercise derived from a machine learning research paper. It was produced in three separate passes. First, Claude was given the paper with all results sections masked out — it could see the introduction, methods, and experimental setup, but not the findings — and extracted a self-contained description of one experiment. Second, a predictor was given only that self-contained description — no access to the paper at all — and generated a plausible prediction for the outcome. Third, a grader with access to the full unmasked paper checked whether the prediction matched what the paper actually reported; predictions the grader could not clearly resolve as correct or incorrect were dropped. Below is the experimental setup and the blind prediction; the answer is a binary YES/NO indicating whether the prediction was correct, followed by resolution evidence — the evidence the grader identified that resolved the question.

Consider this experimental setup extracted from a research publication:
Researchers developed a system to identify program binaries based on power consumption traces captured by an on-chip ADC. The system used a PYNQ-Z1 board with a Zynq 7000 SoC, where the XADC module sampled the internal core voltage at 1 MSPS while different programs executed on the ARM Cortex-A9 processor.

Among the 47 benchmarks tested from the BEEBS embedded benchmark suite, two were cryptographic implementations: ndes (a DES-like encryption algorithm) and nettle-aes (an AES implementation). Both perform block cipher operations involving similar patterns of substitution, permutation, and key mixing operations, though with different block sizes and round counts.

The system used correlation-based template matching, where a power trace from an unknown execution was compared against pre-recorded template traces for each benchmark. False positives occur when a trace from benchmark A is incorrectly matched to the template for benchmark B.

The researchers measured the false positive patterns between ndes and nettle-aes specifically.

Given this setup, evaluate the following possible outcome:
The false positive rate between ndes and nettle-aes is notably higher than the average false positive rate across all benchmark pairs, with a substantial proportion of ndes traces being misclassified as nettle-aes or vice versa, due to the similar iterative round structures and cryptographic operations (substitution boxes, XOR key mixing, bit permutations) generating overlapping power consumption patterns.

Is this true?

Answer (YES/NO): YES